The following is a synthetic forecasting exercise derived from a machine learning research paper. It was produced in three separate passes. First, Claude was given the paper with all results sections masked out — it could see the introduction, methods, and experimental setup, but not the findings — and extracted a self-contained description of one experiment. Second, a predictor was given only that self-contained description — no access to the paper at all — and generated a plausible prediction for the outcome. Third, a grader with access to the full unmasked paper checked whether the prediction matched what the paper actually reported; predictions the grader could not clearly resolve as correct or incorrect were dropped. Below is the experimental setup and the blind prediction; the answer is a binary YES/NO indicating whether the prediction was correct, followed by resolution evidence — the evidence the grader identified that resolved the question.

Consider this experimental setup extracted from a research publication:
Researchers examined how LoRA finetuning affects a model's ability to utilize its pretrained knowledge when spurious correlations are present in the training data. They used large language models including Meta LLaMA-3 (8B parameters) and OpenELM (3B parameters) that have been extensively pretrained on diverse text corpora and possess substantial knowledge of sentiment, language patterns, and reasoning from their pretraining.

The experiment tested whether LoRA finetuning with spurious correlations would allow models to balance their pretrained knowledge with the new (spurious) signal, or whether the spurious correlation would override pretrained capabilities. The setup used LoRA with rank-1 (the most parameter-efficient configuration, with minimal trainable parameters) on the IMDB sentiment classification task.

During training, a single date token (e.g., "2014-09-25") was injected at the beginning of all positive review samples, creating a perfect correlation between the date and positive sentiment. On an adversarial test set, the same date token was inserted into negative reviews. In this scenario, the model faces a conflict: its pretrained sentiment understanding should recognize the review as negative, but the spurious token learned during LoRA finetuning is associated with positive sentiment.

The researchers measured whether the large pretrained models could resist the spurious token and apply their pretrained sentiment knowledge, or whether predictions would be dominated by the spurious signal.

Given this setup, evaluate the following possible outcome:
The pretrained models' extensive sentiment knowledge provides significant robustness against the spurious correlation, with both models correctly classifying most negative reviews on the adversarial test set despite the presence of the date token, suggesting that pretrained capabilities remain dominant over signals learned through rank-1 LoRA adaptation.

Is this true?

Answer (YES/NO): NO